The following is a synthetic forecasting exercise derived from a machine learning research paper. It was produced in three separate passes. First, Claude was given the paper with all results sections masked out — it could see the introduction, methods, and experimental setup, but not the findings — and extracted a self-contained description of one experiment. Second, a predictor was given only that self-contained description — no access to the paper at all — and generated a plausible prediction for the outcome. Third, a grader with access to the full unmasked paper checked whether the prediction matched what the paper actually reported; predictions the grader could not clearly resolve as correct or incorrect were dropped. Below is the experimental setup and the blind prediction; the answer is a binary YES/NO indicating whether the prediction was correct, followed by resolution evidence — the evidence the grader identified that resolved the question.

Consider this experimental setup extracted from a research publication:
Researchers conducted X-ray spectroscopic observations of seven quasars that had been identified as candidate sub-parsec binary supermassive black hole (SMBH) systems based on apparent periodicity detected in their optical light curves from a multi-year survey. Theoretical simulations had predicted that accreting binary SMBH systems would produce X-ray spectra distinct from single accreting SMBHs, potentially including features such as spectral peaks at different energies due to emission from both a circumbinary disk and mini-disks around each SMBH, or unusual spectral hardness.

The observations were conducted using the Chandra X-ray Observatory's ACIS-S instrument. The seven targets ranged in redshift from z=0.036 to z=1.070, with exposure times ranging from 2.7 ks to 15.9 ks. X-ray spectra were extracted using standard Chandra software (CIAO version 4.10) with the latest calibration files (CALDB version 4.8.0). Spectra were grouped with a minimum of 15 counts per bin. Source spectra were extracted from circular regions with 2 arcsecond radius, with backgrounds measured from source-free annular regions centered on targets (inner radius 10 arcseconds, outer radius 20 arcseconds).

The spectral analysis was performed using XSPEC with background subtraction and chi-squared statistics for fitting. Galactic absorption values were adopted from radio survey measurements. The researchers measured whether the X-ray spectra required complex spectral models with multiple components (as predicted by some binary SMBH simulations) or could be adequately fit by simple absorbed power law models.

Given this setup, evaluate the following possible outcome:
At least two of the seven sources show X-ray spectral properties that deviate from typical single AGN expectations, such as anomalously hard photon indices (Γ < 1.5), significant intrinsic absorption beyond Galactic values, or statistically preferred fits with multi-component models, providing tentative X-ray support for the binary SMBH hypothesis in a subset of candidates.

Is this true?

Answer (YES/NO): NO